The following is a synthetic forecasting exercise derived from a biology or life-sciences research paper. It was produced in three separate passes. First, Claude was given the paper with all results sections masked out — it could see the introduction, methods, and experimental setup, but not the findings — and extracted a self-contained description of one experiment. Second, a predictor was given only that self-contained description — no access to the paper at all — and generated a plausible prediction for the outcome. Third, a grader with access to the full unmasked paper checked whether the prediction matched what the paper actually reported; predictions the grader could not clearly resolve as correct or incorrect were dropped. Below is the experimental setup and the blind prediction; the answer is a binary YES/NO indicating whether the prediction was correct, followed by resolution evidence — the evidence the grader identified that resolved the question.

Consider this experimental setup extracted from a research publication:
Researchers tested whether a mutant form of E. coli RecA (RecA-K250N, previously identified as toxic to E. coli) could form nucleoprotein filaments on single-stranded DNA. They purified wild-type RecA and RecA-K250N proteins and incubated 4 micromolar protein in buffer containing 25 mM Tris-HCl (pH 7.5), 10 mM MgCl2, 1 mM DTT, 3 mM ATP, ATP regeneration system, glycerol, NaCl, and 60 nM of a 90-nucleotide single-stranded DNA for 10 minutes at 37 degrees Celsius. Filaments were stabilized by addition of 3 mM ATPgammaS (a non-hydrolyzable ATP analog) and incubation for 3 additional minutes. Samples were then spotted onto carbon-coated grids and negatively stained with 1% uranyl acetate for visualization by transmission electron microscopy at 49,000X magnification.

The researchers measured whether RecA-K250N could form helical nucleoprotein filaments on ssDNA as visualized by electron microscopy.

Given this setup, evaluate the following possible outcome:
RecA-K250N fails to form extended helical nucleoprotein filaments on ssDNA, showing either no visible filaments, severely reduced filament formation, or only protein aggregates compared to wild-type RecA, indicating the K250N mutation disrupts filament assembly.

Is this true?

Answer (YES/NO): NO